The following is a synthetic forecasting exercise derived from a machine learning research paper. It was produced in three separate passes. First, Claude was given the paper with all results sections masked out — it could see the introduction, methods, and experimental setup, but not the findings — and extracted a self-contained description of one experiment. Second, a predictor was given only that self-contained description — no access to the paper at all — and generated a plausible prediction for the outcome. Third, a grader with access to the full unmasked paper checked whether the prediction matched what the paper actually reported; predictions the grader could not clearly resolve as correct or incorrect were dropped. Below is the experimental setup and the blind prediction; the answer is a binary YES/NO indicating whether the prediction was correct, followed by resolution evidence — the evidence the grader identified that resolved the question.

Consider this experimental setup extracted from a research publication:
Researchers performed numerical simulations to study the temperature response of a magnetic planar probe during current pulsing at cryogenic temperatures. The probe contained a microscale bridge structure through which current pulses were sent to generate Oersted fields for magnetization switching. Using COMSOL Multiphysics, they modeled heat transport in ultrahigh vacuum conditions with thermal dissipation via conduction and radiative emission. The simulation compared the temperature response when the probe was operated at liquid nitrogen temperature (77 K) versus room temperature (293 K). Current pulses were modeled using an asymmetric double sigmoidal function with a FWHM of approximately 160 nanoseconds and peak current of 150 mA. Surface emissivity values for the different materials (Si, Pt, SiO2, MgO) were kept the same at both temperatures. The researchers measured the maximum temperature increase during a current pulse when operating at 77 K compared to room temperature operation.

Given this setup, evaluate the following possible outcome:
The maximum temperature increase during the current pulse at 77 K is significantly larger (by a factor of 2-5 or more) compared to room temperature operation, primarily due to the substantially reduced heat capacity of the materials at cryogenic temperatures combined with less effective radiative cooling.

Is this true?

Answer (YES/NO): NO